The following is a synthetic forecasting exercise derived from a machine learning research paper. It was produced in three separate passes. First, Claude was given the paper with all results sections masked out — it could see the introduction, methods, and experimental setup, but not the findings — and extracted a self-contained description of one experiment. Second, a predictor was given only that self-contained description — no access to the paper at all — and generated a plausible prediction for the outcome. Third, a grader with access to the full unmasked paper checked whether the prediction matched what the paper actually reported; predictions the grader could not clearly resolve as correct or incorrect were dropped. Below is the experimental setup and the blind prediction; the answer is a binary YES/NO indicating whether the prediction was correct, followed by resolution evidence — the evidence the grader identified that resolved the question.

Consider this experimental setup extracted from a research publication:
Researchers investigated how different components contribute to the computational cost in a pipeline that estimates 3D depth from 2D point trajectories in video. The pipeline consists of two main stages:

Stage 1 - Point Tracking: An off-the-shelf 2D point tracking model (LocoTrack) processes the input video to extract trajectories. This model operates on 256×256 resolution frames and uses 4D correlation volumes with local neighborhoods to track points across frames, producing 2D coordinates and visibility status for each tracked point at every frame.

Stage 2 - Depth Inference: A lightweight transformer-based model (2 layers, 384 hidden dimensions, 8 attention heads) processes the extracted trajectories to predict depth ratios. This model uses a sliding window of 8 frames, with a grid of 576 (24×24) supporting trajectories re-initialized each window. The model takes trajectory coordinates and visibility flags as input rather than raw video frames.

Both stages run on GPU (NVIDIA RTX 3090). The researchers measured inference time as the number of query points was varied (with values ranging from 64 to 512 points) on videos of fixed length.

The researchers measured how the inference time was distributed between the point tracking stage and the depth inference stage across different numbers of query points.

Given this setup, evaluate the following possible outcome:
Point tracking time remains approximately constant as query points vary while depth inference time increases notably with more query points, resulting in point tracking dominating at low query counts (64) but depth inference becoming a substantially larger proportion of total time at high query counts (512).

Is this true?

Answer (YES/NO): NO